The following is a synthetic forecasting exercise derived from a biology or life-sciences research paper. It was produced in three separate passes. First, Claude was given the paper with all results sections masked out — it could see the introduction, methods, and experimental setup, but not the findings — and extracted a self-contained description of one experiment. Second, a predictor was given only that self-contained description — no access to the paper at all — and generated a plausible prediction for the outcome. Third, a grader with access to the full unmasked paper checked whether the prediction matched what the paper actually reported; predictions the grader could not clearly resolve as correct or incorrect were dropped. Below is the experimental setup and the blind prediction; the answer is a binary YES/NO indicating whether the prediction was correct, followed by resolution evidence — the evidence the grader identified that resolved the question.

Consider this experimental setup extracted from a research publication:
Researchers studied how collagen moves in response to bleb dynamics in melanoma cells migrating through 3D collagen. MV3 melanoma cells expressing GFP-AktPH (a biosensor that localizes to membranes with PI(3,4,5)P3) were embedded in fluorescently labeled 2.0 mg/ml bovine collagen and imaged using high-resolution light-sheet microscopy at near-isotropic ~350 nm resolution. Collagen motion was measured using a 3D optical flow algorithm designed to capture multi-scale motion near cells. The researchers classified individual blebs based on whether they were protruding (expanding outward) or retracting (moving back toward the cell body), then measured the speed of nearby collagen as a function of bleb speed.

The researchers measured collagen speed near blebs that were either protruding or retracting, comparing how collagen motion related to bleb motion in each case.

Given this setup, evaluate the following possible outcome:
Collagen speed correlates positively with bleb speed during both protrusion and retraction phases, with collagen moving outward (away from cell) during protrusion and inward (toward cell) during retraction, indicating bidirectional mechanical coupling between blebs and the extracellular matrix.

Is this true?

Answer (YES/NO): NO